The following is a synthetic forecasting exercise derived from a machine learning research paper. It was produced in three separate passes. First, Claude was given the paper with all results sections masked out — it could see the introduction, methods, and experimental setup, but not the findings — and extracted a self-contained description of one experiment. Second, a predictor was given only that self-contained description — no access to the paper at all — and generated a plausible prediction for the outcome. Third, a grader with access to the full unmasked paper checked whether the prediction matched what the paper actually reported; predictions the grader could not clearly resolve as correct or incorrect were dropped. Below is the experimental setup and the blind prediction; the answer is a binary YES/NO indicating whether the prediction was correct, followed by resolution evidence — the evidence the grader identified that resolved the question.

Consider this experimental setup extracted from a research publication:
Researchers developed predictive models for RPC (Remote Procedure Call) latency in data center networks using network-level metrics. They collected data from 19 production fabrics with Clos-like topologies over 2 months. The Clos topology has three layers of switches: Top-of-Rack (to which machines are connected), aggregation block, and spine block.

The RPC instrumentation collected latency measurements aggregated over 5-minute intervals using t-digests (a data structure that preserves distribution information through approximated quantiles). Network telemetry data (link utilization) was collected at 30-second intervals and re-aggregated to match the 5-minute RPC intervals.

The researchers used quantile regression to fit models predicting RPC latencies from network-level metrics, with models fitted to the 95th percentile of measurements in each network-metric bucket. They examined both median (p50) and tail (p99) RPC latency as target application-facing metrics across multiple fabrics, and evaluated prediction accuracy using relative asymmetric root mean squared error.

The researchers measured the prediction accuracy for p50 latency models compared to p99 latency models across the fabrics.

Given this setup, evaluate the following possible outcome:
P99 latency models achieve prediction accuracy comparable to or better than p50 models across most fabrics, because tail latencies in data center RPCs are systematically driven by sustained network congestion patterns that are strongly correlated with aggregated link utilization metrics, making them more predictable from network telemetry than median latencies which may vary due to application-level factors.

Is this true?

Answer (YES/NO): NO